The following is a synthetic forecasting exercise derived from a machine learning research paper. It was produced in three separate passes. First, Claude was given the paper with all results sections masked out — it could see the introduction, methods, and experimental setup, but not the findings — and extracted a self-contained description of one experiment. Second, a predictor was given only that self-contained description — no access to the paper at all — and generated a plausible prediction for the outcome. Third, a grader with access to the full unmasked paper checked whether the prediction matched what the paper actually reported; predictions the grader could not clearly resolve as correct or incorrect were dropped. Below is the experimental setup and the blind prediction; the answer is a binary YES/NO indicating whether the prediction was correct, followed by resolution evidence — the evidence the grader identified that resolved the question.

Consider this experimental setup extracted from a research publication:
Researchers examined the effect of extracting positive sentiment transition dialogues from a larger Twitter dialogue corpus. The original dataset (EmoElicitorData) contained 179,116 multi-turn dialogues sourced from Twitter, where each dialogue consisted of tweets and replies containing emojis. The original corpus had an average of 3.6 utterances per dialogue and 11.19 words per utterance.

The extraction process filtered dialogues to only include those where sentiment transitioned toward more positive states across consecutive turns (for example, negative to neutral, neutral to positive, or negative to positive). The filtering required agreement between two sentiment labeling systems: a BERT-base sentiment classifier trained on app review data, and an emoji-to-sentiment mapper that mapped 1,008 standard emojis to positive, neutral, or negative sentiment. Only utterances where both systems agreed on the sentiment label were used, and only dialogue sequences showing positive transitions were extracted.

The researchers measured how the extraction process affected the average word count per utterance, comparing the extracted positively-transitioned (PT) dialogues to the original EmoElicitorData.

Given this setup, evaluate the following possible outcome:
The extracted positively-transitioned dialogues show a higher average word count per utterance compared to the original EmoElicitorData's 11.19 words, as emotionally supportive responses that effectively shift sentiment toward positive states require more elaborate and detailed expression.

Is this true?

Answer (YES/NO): NO